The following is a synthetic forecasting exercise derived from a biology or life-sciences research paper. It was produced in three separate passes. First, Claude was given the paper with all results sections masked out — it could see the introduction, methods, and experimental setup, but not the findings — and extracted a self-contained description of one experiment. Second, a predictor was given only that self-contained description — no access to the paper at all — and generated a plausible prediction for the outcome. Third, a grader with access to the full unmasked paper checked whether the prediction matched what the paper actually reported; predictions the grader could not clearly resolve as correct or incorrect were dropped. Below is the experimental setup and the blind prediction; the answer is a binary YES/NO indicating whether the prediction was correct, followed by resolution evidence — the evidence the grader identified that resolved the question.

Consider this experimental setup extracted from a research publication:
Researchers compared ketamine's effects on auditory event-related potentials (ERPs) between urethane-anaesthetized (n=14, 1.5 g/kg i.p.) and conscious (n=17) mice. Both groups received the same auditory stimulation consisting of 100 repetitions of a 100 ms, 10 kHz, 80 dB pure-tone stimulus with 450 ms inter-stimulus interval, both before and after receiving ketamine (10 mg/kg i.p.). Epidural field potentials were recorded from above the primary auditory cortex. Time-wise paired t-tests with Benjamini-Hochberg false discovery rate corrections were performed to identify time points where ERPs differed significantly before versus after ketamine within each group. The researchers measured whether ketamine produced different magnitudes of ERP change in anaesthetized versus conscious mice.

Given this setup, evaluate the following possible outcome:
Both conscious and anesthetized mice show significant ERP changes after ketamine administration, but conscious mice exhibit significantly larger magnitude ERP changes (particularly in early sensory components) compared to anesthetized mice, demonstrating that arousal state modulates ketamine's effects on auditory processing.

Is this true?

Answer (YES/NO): NO